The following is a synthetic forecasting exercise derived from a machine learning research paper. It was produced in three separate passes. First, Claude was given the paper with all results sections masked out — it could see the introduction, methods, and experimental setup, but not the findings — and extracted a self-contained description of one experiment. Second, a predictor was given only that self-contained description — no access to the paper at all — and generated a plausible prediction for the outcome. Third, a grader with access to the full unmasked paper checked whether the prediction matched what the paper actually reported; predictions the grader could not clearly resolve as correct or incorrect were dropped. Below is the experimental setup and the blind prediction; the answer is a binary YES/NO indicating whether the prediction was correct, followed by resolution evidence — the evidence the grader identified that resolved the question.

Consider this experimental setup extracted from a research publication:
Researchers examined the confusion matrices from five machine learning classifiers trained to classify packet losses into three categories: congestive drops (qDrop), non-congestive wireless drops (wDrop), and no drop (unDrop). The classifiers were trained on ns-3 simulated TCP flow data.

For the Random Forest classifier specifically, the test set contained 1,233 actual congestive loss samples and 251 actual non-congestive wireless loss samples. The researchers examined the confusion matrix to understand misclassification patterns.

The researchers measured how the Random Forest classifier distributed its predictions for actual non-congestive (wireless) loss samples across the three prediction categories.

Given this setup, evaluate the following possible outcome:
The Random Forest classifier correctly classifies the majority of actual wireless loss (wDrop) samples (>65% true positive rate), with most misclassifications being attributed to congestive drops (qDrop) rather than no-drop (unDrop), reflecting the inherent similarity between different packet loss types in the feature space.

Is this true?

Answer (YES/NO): NO